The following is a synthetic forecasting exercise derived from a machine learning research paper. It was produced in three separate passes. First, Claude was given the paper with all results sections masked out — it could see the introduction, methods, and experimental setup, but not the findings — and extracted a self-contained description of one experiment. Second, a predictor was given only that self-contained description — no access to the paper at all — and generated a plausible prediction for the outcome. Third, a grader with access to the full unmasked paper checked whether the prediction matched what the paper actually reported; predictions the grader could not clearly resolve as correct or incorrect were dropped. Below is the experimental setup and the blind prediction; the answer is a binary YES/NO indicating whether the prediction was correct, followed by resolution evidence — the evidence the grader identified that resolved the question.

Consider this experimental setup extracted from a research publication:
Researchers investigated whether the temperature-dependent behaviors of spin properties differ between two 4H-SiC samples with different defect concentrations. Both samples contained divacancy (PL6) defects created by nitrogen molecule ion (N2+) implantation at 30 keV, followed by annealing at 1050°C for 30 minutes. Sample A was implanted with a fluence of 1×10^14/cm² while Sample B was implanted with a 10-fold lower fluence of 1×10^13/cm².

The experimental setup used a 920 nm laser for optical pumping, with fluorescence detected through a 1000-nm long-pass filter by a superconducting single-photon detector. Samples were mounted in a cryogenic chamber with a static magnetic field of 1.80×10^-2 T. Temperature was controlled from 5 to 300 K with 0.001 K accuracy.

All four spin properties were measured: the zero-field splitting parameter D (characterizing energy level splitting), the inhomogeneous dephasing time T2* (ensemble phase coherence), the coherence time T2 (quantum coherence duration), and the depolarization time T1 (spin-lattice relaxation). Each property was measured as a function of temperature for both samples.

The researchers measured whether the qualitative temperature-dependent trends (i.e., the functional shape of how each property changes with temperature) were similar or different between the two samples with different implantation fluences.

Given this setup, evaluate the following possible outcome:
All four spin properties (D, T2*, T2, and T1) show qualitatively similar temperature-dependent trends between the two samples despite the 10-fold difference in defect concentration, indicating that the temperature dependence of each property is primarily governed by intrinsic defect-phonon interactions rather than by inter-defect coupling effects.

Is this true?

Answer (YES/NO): YES